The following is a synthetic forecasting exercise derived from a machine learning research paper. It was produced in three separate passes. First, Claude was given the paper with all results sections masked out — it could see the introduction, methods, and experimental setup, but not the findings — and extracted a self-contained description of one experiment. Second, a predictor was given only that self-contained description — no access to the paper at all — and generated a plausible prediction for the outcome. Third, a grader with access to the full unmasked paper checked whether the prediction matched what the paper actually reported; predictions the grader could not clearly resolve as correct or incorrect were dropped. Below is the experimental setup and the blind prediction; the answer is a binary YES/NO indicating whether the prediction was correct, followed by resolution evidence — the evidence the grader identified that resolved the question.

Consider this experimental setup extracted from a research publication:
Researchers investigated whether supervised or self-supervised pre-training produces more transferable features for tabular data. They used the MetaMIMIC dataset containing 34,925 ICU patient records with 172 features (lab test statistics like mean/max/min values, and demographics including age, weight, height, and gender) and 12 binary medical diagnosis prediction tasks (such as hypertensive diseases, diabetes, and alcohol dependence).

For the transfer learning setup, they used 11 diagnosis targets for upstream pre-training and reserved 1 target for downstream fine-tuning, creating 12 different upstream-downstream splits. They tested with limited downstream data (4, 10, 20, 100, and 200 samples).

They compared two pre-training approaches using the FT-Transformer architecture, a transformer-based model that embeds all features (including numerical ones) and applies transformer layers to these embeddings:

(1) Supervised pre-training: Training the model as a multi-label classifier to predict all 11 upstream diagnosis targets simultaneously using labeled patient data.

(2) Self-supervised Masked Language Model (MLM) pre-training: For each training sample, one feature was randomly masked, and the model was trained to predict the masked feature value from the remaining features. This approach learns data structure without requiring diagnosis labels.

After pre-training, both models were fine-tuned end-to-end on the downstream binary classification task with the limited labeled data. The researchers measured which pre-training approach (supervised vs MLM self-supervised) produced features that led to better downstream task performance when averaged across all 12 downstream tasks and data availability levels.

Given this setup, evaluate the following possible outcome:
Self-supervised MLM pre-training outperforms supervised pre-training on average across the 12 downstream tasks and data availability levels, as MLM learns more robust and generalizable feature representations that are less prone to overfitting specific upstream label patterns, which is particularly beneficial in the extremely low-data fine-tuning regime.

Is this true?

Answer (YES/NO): NO